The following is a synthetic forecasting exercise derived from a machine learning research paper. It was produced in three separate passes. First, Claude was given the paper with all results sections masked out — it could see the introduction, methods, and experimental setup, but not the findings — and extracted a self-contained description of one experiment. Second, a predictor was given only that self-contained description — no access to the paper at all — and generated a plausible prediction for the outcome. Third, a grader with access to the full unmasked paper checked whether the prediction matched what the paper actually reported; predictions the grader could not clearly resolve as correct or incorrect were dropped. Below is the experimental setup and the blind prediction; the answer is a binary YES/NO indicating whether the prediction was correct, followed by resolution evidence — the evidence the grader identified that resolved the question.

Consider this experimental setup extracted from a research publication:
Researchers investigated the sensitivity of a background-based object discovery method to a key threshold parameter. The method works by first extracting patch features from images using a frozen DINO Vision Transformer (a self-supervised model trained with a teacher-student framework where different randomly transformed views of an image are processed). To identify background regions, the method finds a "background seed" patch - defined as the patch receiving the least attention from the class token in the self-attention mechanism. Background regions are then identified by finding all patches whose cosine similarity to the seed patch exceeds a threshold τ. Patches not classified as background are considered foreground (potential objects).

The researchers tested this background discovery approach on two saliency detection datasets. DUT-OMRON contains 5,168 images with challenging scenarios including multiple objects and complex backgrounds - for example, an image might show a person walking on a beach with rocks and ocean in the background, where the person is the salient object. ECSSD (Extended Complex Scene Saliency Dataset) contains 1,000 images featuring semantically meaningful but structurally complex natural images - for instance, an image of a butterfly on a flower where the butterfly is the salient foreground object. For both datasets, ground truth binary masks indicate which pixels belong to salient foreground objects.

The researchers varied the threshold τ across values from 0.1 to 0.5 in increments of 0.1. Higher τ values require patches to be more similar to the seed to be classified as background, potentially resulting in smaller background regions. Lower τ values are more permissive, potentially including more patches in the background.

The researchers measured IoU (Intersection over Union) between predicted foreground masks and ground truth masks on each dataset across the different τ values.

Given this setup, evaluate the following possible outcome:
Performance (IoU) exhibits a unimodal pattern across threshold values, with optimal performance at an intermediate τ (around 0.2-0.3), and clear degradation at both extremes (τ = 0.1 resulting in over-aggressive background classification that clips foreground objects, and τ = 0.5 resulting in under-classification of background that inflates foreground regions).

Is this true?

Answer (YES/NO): NO